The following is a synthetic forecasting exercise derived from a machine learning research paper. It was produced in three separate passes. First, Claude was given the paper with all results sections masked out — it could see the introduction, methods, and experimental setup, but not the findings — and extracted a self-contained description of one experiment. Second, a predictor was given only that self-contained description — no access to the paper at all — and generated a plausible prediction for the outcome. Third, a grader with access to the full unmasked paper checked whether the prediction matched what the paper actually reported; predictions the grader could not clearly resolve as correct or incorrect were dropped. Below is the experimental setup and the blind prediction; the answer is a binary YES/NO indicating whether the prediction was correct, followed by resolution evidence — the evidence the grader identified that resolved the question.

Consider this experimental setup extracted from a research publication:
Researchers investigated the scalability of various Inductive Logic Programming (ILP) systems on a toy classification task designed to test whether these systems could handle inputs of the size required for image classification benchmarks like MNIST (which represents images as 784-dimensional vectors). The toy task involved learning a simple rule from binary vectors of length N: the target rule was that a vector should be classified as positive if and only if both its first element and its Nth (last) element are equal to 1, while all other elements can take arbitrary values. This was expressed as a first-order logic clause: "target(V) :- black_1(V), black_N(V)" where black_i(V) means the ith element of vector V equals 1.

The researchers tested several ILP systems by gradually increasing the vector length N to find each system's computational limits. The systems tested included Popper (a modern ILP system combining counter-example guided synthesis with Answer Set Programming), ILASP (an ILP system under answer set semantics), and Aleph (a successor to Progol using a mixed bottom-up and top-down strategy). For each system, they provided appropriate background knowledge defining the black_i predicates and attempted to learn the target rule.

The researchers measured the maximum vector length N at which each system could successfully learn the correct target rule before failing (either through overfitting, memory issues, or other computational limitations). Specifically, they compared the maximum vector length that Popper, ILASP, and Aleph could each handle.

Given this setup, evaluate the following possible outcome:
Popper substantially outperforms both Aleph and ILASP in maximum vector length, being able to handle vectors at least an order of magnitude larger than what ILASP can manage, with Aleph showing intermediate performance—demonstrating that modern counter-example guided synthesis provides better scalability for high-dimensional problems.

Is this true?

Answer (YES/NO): YES